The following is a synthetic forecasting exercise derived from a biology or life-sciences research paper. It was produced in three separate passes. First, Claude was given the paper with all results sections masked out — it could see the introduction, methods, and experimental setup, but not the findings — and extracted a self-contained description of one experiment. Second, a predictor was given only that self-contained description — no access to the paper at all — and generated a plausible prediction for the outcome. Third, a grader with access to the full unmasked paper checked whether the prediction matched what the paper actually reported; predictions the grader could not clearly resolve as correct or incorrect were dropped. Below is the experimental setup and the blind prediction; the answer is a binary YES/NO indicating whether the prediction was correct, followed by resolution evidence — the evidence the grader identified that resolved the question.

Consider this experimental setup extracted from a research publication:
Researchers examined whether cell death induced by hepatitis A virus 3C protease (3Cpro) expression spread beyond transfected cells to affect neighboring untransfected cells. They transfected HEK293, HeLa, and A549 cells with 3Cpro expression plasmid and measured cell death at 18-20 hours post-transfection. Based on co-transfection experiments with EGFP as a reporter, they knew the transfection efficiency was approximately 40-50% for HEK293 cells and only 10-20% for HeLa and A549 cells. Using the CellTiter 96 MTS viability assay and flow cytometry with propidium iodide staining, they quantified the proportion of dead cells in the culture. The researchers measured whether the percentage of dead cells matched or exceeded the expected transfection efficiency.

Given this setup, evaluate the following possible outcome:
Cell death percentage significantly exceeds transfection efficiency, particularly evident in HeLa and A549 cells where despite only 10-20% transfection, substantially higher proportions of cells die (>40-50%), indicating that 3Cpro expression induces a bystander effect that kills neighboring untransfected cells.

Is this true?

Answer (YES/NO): YES